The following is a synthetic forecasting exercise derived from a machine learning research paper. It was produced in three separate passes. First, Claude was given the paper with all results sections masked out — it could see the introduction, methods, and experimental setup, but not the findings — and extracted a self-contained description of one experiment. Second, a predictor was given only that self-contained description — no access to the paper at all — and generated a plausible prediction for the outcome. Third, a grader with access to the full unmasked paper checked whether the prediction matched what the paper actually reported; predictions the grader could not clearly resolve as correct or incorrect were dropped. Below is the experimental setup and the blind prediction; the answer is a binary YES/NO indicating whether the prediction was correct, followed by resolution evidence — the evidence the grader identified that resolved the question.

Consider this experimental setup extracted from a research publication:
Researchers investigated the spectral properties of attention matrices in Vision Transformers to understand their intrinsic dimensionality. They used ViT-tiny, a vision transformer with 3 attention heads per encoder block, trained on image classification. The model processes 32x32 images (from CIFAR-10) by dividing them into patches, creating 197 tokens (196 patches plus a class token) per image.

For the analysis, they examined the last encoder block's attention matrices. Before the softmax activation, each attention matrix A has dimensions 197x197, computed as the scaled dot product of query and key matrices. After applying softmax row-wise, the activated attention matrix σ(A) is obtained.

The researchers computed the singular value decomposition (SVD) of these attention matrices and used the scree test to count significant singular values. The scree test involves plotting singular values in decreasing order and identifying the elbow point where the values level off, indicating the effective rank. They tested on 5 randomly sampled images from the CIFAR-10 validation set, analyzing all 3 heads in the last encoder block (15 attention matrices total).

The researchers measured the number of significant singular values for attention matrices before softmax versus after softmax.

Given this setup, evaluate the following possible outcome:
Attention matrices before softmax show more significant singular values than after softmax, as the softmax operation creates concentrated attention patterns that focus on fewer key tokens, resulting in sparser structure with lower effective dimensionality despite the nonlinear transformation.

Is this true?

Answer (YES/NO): NO